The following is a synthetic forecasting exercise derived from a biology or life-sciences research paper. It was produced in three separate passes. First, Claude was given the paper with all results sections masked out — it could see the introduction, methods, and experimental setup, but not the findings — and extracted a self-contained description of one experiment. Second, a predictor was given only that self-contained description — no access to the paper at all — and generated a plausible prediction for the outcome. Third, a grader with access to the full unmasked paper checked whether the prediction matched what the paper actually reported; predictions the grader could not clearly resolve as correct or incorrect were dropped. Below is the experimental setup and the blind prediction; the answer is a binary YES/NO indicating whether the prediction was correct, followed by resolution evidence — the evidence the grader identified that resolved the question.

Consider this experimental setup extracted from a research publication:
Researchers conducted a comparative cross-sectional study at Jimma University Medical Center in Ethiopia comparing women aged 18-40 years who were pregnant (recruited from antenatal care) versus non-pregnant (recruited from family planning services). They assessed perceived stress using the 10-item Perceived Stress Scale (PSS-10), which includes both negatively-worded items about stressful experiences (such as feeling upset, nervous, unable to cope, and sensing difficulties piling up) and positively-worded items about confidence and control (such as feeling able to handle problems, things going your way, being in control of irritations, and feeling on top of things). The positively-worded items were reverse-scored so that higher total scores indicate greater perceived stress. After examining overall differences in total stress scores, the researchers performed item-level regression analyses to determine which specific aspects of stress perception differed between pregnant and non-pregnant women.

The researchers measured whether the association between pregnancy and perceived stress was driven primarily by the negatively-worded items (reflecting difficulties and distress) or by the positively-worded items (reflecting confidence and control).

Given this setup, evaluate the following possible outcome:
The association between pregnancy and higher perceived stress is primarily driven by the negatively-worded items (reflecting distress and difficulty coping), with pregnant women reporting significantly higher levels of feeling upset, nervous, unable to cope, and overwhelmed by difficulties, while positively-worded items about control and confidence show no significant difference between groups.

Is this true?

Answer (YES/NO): NO